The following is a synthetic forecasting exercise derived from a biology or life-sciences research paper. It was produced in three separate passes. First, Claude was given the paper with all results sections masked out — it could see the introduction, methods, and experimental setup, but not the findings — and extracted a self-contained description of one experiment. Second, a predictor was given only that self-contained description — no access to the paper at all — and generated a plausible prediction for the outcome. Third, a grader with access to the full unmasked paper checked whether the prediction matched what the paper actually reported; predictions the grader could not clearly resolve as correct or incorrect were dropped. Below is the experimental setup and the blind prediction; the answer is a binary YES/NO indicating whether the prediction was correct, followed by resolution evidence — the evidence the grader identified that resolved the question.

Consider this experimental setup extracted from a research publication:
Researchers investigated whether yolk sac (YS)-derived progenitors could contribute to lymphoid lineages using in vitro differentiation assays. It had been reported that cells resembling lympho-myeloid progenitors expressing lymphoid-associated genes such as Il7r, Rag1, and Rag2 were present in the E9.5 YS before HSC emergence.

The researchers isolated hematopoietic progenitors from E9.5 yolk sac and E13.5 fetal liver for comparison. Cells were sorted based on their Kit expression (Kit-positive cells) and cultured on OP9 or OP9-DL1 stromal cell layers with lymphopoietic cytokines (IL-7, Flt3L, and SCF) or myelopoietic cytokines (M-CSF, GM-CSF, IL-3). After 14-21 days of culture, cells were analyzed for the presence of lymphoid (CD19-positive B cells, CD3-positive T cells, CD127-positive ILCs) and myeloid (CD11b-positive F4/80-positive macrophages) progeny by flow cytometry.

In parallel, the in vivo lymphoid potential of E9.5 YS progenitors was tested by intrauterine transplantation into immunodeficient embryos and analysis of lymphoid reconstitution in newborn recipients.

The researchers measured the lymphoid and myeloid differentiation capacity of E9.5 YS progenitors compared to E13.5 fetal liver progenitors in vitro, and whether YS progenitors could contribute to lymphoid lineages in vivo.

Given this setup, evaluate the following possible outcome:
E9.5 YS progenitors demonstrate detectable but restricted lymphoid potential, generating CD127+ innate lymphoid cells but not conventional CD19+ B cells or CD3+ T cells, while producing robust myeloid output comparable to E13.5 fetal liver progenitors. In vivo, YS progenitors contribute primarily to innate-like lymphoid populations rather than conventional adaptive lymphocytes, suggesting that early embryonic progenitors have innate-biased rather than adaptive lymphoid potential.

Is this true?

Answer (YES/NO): NO